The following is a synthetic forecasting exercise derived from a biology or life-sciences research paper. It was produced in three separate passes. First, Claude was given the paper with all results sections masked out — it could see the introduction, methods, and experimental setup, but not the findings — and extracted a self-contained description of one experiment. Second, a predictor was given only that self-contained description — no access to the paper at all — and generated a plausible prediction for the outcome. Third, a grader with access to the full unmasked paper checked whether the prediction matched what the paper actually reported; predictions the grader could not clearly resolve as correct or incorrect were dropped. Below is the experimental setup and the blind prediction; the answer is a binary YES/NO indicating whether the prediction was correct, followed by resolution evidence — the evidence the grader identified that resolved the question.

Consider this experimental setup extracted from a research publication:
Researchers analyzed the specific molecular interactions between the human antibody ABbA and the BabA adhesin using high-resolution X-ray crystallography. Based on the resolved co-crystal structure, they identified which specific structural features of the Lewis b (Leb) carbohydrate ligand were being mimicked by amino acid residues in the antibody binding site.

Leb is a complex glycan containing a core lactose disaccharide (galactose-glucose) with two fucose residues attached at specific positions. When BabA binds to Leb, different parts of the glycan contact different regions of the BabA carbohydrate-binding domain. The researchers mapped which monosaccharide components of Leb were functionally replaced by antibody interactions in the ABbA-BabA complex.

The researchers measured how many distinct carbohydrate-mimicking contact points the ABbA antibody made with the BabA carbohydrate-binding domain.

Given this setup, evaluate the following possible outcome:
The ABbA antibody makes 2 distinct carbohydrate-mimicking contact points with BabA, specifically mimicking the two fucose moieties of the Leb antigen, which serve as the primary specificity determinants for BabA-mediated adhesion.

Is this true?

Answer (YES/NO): NO